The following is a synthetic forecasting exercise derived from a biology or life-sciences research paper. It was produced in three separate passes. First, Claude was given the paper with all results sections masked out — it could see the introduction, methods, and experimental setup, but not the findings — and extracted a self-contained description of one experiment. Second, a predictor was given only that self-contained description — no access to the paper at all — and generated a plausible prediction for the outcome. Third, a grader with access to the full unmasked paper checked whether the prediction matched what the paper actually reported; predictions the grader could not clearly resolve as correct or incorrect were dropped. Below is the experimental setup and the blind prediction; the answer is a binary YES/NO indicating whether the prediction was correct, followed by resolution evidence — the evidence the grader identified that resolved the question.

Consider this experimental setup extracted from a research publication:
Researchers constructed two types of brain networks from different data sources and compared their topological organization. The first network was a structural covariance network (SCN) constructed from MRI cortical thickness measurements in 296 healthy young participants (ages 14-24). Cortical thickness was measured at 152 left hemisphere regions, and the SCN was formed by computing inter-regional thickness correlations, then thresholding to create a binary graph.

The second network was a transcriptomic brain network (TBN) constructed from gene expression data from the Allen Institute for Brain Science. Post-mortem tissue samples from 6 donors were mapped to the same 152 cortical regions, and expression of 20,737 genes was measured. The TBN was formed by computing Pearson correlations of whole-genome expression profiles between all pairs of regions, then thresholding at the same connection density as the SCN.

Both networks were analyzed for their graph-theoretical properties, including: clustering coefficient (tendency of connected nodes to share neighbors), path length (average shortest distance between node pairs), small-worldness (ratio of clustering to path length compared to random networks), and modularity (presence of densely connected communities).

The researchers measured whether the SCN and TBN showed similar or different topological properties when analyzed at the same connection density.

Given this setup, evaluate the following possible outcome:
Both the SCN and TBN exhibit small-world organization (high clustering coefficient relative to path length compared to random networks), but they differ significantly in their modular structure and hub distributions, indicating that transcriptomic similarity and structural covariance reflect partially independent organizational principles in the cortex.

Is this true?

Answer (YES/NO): YES